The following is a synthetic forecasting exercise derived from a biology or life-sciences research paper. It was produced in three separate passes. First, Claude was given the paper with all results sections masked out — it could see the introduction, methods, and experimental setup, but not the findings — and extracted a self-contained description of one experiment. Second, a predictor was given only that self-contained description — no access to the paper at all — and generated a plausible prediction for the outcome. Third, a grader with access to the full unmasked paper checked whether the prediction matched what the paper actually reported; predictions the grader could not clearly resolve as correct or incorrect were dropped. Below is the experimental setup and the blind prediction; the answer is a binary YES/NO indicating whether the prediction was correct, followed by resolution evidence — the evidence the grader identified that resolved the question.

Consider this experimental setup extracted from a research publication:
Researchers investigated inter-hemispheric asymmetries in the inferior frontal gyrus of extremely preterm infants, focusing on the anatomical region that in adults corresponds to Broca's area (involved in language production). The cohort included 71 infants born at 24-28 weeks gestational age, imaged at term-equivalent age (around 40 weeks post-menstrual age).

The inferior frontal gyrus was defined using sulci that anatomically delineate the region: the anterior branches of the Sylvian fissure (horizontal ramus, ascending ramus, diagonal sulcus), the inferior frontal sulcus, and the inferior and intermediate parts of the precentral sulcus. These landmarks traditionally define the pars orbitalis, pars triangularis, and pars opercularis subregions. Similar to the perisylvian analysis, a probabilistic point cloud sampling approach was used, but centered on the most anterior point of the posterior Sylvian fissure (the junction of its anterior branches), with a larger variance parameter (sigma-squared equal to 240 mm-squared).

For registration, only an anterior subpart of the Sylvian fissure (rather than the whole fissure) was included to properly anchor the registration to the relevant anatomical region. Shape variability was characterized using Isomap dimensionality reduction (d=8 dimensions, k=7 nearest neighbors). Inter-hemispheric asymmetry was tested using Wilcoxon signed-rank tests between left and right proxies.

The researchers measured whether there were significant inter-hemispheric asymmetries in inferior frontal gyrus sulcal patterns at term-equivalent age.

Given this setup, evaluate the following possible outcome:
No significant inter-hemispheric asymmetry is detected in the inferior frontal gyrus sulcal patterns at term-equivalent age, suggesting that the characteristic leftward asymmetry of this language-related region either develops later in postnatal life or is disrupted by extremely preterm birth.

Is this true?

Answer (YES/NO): NO